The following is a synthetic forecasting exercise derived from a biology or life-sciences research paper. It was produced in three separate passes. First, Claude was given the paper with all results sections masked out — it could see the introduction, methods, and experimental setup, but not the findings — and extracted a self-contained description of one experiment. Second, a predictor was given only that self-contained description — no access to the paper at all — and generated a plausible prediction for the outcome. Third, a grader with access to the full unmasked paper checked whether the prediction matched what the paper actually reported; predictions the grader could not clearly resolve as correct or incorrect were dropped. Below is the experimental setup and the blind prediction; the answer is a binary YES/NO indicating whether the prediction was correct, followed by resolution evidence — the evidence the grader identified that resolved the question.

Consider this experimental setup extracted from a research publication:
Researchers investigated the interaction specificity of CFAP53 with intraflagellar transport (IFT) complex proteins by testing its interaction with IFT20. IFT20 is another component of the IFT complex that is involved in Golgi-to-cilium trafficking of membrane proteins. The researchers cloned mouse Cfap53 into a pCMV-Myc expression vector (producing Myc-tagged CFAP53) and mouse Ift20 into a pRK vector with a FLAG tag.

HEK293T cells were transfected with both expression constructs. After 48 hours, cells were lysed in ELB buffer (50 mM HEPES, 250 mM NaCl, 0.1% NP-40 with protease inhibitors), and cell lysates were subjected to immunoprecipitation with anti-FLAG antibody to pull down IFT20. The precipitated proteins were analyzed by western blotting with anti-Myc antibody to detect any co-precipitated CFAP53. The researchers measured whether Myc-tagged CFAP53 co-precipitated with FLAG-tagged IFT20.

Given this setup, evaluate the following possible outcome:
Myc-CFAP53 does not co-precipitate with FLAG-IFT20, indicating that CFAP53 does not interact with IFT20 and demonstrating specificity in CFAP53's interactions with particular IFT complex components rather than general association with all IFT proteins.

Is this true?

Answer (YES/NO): YES